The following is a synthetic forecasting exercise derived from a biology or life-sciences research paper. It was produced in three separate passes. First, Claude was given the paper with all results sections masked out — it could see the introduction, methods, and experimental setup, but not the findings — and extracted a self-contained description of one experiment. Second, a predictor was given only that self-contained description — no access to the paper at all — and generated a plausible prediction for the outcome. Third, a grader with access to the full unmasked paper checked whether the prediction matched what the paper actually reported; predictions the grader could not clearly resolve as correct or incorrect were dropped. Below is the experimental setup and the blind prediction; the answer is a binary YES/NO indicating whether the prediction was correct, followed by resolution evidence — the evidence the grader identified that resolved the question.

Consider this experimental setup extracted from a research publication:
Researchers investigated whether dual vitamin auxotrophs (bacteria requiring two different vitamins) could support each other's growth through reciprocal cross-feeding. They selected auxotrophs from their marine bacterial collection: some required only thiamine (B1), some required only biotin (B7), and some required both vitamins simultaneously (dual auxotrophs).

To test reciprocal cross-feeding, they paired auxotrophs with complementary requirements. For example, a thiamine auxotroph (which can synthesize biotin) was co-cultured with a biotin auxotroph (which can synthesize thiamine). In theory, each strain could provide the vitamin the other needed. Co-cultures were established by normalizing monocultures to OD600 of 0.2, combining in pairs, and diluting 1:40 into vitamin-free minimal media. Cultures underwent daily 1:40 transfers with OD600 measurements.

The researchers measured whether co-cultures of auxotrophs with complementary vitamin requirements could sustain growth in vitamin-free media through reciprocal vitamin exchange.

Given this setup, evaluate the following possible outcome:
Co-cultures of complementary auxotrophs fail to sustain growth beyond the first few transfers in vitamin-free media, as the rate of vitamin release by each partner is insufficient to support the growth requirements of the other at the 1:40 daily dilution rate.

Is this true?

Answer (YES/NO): YES